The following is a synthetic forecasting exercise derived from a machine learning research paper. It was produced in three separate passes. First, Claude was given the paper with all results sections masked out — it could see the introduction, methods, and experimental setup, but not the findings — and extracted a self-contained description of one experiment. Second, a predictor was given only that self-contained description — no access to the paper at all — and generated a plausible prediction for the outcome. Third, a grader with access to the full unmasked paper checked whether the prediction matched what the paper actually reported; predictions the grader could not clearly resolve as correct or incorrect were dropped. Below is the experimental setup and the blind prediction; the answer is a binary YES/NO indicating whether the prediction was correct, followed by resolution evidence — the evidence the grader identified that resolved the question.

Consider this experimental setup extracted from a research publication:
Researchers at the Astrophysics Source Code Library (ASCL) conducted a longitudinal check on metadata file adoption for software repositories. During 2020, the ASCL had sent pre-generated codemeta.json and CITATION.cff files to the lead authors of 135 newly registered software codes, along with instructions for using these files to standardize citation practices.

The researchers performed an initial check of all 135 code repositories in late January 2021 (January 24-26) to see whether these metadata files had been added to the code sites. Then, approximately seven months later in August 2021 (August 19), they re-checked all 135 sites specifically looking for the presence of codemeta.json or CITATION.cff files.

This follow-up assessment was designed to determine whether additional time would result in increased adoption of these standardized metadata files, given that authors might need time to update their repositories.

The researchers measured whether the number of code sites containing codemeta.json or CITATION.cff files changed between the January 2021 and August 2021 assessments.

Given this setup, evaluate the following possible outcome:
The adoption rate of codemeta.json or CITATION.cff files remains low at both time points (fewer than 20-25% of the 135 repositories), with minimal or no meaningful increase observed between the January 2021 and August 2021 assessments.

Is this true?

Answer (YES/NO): YES